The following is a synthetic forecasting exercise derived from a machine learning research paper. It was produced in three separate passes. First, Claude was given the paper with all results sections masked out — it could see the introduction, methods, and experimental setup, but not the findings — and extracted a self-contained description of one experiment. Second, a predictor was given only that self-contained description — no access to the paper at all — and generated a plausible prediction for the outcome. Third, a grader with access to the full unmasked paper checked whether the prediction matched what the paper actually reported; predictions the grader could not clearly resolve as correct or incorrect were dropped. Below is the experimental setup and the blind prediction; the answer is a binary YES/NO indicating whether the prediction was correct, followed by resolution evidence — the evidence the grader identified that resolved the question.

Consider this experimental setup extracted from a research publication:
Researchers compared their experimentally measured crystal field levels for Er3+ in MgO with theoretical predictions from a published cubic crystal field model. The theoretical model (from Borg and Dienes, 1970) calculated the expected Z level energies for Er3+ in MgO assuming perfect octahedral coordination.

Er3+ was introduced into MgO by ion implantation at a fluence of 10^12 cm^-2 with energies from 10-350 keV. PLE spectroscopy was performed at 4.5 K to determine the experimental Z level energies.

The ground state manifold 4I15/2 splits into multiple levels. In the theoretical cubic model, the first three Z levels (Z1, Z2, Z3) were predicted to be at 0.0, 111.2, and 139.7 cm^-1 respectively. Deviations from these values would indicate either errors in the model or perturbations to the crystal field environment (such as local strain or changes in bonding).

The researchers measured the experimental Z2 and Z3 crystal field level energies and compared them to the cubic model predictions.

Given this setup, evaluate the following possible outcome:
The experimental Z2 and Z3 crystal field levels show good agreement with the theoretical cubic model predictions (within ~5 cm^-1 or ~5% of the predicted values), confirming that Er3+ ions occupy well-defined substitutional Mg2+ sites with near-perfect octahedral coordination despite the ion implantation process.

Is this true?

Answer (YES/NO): YES